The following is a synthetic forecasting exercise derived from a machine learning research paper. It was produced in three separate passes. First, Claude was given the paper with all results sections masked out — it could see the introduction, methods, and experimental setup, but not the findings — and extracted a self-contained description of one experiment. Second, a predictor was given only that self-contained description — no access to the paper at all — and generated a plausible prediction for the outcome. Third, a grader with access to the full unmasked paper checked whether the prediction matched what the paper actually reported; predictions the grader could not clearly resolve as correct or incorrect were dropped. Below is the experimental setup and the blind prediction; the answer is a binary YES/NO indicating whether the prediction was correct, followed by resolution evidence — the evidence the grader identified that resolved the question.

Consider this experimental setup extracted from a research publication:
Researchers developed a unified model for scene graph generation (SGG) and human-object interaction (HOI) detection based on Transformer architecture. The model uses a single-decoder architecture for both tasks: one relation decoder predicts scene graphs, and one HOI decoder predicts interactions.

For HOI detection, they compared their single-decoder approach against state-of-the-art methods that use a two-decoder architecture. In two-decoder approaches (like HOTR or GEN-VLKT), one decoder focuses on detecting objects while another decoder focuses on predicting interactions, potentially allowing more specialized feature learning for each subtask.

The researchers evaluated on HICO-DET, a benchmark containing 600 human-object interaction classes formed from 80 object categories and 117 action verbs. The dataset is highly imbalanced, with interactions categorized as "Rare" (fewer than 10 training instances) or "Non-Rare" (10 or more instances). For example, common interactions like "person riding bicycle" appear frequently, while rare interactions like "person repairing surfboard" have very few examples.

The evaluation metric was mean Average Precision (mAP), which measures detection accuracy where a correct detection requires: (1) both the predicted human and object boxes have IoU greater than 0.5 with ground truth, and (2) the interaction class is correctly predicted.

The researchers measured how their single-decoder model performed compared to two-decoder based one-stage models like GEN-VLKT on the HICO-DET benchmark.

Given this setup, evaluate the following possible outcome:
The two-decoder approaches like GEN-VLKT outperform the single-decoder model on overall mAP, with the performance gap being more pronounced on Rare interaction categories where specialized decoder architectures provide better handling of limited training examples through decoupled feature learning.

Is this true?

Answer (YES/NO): NO